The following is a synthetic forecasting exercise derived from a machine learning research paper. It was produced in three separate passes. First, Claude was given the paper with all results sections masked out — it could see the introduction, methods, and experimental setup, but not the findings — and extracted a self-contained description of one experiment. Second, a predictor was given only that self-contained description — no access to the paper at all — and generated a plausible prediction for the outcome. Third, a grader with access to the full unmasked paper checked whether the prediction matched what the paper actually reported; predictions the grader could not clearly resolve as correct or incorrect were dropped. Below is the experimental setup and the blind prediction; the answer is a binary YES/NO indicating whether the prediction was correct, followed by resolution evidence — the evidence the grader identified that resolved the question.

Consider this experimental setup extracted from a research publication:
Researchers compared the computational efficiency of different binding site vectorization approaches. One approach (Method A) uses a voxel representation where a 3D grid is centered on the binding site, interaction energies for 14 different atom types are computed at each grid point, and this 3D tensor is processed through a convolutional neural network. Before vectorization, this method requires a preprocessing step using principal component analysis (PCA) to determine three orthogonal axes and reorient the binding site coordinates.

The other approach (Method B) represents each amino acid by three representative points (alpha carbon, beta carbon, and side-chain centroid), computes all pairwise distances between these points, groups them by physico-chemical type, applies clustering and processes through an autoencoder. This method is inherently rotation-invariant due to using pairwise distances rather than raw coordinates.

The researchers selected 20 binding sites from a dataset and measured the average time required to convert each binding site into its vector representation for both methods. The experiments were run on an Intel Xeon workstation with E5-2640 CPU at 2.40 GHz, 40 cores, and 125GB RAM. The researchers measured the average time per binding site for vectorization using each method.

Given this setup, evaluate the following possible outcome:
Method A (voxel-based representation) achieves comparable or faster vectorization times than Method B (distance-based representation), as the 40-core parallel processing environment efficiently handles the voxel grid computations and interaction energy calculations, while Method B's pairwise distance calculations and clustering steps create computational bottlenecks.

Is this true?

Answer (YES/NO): NO